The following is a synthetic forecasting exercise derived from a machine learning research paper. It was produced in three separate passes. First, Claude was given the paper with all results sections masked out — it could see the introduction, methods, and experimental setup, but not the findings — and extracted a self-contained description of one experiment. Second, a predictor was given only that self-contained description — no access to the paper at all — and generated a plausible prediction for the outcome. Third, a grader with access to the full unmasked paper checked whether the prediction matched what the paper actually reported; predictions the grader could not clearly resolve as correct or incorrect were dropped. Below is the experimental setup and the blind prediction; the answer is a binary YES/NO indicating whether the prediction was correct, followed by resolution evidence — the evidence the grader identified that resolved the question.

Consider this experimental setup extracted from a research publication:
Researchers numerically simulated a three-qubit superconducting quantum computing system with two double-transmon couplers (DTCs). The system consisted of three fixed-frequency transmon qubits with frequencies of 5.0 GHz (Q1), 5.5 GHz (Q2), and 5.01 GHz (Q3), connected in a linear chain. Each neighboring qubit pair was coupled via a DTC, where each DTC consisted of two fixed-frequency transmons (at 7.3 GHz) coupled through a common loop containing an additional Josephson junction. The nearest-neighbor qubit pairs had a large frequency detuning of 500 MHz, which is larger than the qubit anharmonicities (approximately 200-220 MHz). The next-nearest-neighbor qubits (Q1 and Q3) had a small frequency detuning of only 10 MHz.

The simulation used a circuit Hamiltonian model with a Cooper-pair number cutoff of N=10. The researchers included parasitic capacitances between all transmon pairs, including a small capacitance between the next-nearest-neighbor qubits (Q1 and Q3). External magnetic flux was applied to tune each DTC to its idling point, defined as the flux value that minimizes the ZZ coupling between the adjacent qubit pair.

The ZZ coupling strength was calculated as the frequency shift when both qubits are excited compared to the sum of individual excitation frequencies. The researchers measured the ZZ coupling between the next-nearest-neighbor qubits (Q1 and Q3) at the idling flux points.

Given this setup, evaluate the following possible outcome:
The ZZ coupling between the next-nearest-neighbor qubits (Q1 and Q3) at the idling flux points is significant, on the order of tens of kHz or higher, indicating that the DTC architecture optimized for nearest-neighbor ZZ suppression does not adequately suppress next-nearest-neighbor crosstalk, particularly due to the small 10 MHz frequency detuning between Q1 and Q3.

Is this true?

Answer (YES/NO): NO